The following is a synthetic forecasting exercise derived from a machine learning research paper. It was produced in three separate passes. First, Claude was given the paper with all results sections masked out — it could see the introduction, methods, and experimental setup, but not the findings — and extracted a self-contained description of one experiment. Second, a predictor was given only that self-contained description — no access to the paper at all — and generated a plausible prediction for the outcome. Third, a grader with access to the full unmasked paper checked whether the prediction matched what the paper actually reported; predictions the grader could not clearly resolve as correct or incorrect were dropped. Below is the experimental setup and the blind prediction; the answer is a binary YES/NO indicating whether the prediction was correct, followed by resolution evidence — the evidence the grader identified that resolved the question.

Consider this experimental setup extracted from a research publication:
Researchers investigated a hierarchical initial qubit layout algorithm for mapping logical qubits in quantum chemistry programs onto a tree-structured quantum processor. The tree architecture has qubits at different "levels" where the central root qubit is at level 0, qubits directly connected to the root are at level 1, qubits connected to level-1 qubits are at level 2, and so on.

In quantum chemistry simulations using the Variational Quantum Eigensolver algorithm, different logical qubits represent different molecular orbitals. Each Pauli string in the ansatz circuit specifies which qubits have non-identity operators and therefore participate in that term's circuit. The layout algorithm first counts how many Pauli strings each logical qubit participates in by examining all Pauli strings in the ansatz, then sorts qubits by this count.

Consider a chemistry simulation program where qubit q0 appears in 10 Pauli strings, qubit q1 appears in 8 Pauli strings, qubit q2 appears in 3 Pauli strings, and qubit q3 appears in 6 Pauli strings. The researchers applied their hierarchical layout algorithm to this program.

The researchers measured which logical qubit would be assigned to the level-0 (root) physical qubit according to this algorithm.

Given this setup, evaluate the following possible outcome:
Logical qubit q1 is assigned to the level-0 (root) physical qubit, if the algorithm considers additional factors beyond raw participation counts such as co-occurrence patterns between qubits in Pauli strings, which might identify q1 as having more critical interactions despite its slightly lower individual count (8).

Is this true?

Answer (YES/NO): NO